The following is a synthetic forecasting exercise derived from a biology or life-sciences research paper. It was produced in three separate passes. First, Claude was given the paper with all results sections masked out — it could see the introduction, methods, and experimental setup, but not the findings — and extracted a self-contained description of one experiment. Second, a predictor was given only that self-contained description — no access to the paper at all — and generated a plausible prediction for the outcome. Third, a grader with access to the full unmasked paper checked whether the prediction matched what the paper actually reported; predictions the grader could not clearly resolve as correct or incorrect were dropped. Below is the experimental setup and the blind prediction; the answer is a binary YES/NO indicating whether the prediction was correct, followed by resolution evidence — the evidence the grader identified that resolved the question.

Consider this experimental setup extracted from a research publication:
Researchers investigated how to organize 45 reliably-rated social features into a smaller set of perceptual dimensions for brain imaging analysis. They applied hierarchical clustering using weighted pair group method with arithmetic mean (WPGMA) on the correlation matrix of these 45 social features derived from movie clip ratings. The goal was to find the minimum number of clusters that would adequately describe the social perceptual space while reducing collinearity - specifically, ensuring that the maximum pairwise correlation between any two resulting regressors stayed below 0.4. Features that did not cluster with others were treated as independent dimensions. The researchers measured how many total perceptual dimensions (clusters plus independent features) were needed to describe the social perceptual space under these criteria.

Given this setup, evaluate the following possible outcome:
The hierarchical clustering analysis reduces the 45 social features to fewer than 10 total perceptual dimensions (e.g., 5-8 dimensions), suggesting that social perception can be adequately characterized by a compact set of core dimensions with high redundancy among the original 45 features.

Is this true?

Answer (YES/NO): NO